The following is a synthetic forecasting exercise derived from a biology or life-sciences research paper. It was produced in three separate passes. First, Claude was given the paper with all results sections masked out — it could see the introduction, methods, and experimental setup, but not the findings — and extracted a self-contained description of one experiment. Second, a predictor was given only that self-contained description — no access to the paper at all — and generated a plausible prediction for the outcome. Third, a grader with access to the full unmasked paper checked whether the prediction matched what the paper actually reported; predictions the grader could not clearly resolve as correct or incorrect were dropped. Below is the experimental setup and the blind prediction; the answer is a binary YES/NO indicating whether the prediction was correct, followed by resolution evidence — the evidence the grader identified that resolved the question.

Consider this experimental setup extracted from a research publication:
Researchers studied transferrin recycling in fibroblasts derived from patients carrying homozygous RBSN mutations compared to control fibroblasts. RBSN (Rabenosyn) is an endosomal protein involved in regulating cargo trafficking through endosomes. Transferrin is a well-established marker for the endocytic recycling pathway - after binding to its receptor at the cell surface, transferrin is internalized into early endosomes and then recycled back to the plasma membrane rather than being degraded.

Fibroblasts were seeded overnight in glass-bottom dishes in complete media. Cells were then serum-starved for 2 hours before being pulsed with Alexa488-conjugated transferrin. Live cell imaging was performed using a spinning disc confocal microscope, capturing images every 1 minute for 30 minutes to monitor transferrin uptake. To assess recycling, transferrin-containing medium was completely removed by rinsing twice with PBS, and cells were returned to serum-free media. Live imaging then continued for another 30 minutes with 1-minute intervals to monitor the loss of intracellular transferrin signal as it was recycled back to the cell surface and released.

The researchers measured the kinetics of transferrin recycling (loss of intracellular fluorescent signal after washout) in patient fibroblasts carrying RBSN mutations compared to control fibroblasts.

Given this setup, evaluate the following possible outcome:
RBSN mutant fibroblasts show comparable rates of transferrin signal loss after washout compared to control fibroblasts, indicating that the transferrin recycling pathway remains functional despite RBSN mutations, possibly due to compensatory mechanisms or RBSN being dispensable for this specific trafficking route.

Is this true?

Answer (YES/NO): YES